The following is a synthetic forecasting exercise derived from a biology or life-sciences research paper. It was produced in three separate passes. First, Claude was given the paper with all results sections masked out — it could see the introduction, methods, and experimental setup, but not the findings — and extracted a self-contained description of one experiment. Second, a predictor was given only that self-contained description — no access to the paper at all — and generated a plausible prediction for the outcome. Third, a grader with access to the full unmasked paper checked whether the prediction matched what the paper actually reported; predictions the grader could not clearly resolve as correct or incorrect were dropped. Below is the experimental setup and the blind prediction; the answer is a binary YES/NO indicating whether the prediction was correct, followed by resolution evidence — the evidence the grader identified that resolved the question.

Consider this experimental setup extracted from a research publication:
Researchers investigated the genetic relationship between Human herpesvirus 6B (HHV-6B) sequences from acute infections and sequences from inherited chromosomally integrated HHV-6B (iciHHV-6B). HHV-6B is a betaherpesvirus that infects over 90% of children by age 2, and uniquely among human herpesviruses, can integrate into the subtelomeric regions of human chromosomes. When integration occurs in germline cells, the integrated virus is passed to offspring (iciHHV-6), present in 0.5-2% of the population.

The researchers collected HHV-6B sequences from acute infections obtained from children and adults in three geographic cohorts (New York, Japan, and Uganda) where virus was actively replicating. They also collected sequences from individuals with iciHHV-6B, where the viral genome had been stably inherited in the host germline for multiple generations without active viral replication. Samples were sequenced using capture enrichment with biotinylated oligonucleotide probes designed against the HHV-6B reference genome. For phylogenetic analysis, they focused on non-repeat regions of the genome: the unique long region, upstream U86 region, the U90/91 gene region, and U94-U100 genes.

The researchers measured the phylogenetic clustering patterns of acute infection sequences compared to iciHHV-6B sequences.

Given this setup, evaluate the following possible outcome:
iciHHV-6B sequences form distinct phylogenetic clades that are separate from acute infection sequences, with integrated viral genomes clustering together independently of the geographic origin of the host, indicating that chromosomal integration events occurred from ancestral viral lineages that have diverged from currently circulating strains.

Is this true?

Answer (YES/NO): NO